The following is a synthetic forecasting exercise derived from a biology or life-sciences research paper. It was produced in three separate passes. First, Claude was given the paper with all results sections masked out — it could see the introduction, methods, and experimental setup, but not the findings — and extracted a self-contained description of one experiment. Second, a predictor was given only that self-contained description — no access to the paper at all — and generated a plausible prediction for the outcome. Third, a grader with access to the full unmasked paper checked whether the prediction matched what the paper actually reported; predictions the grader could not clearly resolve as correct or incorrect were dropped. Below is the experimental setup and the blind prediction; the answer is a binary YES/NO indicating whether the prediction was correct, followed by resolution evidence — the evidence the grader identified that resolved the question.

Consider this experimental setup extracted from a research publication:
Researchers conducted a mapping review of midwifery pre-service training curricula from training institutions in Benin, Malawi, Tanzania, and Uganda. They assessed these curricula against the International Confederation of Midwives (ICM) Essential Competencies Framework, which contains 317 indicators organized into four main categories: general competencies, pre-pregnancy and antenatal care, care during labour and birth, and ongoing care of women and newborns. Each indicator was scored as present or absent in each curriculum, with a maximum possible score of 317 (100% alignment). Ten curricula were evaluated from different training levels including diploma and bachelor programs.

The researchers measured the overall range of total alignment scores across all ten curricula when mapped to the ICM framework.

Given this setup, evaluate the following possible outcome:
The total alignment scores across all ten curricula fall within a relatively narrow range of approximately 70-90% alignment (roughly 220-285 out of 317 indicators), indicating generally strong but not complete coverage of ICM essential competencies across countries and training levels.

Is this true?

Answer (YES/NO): NO